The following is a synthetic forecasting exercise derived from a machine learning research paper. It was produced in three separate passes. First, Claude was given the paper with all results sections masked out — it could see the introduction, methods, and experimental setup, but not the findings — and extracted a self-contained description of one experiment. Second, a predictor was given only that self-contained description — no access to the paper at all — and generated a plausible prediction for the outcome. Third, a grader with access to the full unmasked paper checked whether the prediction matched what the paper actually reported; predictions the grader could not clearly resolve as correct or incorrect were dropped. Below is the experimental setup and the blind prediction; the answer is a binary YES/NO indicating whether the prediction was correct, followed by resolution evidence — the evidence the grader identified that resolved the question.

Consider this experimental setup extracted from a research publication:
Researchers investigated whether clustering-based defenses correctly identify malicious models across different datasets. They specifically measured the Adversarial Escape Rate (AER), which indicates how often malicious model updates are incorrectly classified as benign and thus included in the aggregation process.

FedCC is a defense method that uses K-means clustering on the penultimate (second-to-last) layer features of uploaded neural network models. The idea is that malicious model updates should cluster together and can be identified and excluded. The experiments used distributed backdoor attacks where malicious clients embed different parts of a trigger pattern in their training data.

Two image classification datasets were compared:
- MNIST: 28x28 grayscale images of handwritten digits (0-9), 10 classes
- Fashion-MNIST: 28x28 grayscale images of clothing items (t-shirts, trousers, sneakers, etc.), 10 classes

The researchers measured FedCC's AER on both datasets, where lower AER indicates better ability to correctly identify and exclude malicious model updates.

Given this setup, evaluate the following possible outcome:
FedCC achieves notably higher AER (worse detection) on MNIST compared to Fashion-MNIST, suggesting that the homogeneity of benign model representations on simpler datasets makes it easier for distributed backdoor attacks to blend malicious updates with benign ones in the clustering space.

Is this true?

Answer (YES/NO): NO